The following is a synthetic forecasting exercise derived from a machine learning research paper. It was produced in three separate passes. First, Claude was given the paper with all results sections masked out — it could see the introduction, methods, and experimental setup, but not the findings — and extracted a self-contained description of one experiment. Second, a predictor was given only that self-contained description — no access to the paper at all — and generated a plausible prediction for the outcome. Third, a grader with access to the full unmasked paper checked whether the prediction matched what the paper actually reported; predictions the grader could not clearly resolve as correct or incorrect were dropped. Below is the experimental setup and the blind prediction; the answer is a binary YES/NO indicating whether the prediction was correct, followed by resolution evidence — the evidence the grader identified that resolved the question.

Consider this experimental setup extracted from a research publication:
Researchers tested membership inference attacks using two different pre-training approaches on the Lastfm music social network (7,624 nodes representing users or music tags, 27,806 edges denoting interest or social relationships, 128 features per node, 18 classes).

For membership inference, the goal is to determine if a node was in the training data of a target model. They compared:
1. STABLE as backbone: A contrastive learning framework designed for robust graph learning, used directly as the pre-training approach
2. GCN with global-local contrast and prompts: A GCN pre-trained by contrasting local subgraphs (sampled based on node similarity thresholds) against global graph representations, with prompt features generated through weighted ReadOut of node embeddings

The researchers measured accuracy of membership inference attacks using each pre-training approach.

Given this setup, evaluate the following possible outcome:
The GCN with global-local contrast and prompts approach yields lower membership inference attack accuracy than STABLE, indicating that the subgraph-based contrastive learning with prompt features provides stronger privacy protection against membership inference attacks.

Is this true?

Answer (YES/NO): NO